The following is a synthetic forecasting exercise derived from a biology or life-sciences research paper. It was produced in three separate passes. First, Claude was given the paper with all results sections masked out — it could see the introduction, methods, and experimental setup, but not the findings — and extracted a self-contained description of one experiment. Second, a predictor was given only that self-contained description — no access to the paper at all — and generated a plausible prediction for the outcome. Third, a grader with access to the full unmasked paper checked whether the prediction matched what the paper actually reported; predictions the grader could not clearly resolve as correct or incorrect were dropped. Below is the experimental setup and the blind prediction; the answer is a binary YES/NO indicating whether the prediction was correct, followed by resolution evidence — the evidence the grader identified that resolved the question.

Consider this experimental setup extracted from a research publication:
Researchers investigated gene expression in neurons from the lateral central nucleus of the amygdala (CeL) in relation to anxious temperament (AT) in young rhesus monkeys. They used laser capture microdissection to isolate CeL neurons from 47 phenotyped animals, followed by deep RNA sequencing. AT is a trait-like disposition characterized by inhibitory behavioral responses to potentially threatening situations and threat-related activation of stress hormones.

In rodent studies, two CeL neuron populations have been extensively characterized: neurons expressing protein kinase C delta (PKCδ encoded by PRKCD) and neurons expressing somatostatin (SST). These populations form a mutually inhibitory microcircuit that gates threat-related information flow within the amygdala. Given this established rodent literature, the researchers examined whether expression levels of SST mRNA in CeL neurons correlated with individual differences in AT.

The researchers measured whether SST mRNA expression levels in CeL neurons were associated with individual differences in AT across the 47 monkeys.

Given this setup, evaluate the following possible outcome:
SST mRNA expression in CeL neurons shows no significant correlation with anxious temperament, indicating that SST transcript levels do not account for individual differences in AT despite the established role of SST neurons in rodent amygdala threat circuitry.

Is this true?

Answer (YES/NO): YES